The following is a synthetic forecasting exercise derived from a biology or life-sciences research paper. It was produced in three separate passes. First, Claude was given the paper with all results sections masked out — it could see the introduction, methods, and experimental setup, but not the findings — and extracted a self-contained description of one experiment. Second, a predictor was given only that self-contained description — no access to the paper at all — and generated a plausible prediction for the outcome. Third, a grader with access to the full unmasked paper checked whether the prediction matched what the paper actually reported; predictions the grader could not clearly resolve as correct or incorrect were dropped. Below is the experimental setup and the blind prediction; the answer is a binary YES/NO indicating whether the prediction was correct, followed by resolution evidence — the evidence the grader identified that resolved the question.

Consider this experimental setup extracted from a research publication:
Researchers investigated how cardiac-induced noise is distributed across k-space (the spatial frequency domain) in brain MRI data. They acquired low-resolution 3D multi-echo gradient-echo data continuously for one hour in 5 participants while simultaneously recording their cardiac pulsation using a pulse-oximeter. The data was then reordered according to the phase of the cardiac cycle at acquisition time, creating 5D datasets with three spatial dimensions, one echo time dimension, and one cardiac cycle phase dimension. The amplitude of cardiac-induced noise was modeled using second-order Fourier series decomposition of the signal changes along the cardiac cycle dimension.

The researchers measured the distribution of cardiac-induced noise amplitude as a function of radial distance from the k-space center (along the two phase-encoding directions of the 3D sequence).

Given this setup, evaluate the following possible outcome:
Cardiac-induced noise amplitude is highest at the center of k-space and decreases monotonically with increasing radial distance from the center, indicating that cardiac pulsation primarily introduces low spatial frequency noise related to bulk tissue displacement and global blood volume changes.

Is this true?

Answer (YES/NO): YES